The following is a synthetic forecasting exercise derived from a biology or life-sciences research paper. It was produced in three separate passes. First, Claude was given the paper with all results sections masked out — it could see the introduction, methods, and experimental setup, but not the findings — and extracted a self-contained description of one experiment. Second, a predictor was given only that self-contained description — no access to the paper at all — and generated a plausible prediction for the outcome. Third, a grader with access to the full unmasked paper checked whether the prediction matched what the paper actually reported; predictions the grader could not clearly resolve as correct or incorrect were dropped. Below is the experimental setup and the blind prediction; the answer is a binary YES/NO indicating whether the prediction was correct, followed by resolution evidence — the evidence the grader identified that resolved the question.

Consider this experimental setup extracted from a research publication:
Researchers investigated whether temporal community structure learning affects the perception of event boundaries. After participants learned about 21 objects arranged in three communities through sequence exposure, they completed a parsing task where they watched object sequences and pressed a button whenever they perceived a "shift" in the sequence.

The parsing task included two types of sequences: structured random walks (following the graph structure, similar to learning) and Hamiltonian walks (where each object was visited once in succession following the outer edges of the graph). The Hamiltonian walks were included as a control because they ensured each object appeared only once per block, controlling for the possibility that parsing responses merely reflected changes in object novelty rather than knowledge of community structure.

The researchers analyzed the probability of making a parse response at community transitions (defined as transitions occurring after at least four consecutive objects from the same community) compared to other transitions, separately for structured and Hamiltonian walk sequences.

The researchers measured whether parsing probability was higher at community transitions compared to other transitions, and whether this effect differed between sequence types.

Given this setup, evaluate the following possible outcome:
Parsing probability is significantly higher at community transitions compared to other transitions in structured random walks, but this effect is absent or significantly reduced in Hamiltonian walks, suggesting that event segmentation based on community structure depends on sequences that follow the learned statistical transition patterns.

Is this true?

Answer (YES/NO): NO